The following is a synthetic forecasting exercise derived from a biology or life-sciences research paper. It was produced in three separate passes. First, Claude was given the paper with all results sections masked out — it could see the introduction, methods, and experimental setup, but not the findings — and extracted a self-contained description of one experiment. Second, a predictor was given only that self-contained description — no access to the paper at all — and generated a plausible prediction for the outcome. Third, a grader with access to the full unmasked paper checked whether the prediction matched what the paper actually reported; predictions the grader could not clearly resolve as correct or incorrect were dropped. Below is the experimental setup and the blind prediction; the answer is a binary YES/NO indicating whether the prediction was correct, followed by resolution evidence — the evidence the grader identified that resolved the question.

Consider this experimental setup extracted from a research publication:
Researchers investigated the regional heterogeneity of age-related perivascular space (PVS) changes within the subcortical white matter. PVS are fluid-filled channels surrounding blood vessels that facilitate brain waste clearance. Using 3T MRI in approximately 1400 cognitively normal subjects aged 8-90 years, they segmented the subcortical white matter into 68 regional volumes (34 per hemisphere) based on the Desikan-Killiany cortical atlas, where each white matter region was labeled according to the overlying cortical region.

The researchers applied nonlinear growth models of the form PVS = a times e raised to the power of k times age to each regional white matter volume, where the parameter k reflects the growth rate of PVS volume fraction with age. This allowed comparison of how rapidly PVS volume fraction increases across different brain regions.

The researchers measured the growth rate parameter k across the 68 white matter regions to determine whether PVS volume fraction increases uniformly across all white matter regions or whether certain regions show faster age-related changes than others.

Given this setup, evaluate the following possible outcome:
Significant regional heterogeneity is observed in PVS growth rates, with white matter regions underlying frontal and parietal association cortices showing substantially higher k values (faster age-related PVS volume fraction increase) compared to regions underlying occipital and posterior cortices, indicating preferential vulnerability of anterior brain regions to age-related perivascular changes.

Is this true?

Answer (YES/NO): NO